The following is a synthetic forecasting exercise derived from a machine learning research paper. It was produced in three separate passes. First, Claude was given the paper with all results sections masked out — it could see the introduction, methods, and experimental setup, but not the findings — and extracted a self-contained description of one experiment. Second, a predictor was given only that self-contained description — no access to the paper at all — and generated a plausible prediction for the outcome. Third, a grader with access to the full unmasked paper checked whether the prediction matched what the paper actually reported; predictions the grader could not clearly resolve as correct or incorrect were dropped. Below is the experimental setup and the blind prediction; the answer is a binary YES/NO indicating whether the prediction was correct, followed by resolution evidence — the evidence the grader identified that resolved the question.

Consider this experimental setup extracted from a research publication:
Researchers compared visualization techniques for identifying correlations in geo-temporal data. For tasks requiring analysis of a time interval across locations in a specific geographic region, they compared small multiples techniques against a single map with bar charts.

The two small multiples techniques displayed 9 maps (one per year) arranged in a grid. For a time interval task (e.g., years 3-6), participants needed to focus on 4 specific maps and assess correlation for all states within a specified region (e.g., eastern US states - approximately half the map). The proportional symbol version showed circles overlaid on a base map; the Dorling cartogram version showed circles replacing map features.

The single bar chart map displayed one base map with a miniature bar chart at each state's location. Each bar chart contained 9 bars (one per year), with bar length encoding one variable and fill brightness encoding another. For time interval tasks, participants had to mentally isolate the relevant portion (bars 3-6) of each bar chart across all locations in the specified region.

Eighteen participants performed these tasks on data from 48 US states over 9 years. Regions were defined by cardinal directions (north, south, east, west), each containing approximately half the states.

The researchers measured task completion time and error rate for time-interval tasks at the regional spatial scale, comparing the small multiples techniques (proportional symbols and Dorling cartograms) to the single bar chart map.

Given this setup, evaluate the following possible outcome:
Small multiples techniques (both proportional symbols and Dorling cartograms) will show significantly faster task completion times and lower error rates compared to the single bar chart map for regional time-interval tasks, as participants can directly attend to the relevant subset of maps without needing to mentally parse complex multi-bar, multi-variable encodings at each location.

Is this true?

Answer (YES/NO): NO